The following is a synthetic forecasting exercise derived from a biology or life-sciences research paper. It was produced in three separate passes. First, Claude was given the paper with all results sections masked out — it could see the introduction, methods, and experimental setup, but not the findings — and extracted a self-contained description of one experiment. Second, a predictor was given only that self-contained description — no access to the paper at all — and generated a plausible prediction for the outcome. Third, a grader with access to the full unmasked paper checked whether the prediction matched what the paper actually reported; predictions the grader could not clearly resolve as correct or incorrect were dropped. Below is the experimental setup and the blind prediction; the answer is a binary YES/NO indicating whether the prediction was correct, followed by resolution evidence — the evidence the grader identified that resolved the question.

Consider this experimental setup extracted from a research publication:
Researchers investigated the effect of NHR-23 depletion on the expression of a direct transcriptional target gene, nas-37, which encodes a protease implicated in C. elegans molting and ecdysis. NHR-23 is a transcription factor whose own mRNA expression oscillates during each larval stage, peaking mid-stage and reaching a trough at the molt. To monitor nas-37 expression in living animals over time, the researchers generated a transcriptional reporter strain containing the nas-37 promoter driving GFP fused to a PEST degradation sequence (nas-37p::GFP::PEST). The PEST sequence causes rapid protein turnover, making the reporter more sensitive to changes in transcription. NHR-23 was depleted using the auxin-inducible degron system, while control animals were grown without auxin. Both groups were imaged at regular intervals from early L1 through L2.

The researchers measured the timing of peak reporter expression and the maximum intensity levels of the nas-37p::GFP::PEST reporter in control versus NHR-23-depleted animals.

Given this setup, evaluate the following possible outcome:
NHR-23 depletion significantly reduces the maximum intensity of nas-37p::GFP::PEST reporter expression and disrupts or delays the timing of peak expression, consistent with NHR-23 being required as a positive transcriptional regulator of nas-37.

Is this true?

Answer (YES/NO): YES